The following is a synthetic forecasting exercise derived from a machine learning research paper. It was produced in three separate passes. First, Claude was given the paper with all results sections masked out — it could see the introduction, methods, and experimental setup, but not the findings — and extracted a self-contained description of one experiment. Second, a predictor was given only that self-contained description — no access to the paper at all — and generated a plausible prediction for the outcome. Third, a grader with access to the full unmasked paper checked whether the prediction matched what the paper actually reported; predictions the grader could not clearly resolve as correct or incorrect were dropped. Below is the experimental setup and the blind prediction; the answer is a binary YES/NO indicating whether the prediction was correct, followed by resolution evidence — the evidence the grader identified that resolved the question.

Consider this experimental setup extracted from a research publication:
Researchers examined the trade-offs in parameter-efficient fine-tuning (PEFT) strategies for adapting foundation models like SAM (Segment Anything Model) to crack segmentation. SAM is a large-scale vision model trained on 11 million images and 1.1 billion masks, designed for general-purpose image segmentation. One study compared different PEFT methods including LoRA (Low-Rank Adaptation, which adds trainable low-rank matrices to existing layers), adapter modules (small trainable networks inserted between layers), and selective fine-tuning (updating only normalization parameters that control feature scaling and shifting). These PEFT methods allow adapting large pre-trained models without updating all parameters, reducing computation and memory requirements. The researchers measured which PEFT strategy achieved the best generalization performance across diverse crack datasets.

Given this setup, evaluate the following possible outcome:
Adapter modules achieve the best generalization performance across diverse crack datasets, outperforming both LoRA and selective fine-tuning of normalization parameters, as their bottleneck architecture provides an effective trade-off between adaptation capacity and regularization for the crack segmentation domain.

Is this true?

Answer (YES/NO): NO